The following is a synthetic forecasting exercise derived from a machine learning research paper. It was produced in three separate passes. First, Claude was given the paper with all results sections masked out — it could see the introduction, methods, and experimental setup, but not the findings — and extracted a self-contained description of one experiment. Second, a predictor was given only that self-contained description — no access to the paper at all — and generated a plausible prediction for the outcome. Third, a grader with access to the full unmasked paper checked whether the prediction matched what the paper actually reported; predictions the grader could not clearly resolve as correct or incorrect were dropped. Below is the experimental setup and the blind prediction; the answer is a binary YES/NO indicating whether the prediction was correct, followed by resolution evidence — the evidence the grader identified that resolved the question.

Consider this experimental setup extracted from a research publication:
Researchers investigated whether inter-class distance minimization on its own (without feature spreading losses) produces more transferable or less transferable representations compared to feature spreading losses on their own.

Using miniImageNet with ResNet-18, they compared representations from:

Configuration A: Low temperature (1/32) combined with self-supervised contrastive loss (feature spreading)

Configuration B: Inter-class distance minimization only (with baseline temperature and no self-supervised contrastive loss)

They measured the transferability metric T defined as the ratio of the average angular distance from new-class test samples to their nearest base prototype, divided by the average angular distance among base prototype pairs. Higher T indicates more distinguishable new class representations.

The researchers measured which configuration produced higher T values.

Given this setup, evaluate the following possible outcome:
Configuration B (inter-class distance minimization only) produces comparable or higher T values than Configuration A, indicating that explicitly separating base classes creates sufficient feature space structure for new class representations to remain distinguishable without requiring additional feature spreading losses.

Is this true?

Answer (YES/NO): NO